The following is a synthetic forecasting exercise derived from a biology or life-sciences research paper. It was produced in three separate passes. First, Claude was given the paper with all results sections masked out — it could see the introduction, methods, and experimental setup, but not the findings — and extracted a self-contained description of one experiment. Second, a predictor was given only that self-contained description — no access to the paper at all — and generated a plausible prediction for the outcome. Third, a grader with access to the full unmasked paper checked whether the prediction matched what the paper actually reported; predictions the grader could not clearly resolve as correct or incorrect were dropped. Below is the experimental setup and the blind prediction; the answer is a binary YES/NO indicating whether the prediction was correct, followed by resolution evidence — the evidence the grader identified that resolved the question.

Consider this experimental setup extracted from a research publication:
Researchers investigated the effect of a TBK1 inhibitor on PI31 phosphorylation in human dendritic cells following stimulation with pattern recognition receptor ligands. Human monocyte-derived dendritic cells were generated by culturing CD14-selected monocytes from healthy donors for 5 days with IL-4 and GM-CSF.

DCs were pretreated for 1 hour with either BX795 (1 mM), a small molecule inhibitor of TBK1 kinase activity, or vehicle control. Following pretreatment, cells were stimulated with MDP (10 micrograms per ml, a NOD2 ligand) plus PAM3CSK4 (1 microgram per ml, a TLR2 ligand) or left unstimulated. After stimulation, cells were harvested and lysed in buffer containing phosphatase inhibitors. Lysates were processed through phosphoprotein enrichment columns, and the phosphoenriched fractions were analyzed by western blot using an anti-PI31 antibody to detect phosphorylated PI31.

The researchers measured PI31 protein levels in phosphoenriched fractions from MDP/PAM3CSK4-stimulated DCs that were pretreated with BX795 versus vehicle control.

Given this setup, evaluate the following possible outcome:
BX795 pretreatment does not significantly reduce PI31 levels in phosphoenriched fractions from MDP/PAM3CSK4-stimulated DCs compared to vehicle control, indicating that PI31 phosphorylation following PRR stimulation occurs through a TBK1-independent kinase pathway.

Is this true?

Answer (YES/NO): NO